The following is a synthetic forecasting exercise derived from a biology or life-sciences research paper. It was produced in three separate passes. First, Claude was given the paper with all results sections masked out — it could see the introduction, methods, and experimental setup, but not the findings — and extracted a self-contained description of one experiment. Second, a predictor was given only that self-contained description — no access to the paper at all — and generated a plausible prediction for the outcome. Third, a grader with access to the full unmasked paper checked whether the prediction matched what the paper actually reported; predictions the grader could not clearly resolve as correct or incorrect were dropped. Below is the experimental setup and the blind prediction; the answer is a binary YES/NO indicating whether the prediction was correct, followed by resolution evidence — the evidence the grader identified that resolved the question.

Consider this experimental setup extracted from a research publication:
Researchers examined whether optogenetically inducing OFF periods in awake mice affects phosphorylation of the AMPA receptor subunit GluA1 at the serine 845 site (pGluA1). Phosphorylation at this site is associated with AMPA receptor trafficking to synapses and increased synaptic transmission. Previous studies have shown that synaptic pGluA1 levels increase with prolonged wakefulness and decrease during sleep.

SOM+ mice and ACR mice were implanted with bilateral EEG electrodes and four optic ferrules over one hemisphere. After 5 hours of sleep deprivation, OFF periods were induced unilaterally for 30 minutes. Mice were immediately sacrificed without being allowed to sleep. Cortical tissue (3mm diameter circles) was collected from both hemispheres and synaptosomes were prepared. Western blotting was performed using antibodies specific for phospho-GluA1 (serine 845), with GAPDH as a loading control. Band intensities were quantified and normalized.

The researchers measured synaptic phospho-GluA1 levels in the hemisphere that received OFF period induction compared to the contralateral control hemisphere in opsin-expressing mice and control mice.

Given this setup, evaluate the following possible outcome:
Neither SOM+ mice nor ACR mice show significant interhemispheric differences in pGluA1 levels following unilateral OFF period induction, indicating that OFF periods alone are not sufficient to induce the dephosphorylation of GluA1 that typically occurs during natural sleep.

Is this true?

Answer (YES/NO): NO